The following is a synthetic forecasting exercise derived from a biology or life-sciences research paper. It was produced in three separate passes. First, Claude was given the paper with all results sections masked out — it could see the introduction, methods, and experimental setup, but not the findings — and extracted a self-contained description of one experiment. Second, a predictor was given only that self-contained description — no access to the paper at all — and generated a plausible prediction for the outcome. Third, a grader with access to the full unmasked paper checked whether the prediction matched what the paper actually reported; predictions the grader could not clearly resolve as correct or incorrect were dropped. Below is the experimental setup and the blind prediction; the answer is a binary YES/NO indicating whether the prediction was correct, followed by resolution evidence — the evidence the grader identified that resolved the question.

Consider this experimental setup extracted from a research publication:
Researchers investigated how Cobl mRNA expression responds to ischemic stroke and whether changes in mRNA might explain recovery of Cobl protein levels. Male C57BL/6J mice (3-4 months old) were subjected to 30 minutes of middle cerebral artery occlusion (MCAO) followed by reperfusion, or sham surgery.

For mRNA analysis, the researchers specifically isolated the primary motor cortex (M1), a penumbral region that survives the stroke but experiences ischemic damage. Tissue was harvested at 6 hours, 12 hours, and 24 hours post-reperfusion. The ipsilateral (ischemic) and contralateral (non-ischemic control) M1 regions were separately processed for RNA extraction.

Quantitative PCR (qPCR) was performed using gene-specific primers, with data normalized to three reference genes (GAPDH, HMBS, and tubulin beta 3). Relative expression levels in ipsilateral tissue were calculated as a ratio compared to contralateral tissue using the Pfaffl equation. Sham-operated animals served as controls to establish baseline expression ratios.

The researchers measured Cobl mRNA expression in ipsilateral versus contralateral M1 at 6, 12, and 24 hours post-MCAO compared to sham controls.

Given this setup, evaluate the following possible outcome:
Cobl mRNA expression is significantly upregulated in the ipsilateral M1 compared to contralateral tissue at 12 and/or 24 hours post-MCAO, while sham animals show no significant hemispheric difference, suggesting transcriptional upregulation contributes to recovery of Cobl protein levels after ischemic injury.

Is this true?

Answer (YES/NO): YES